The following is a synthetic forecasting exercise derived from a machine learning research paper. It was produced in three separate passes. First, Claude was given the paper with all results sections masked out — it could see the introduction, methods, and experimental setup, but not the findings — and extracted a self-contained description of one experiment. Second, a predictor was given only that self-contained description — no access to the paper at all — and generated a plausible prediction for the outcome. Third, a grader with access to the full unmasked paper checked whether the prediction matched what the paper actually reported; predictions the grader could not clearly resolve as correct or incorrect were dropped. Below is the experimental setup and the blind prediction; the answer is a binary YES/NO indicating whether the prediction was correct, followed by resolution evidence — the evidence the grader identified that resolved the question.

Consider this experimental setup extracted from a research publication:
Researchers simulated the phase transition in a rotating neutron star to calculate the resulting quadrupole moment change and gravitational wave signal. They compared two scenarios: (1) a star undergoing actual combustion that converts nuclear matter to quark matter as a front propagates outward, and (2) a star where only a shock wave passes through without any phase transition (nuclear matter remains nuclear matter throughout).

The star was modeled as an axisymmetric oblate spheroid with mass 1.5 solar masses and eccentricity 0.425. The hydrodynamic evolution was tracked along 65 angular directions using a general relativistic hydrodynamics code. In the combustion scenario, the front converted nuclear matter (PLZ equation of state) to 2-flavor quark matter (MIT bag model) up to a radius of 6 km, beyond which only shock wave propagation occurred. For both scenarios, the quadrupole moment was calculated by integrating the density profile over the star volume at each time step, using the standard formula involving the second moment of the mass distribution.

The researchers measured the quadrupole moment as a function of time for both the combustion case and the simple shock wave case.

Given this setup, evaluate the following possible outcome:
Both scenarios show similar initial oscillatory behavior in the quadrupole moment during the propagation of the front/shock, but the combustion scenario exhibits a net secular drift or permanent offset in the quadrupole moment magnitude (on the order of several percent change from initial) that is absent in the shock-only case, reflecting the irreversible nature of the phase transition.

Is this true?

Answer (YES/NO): NO